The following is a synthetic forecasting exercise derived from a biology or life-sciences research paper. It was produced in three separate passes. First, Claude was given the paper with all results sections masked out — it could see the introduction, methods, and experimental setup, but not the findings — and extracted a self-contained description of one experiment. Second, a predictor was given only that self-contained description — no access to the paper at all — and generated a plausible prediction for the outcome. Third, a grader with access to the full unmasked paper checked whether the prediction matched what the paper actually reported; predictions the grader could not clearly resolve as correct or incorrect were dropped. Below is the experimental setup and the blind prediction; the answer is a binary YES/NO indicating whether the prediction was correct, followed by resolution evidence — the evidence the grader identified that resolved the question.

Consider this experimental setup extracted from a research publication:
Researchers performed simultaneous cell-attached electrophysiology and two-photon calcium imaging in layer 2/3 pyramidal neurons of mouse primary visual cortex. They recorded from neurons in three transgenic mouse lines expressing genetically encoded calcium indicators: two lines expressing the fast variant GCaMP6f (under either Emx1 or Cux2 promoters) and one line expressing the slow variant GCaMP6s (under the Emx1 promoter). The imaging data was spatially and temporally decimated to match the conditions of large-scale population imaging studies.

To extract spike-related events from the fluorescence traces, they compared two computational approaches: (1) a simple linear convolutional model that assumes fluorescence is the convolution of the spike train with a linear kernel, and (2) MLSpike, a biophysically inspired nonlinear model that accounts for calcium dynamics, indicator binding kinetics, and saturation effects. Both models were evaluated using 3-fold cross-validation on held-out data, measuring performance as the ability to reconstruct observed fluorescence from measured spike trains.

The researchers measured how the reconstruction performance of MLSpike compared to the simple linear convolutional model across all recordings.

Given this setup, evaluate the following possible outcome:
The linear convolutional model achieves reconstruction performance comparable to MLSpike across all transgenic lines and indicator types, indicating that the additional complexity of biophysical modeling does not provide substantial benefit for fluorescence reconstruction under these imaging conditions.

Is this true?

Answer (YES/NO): YES